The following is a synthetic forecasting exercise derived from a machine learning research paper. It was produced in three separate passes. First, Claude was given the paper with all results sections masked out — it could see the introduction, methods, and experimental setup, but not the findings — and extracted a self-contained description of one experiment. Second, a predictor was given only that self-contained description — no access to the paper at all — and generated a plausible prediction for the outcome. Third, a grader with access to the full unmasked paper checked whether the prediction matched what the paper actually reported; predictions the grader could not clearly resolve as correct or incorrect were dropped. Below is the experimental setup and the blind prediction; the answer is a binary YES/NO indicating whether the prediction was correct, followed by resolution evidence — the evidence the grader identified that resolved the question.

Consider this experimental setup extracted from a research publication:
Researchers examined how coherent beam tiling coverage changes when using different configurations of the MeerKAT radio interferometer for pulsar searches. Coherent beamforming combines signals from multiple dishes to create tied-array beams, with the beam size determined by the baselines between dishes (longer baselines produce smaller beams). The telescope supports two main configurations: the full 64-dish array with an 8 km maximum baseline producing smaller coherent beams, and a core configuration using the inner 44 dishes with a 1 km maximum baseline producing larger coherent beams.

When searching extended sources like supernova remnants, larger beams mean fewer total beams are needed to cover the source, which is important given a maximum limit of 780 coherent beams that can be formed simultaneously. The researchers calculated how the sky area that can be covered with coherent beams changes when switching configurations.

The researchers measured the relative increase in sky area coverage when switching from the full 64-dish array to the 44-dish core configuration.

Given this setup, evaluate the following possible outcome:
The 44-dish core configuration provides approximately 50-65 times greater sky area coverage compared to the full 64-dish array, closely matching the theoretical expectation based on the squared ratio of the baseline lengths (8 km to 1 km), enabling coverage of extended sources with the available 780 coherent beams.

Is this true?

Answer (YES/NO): NO